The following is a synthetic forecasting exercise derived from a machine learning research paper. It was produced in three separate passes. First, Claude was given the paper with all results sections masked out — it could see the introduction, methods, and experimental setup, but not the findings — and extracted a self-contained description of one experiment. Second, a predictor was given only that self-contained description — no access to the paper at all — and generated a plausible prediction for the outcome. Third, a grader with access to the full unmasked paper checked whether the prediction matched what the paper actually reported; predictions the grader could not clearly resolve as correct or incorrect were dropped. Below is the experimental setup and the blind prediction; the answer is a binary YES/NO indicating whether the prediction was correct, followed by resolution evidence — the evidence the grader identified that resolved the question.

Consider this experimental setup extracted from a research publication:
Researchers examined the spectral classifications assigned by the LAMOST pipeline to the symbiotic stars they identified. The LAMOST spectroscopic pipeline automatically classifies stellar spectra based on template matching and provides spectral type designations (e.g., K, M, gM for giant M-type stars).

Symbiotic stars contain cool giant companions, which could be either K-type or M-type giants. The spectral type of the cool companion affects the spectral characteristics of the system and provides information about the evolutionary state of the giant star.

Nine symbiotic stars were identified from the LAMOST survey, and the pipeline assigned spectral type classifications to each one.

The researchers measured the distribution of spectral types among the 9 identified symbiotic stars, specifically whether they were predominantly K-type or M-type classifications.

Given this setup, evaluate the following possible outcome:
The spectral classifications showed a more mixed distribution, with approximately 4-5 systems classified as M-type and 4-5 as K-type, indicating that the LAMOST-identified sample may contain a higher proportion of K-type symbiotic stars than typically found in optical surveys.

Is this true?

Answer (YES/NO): NO